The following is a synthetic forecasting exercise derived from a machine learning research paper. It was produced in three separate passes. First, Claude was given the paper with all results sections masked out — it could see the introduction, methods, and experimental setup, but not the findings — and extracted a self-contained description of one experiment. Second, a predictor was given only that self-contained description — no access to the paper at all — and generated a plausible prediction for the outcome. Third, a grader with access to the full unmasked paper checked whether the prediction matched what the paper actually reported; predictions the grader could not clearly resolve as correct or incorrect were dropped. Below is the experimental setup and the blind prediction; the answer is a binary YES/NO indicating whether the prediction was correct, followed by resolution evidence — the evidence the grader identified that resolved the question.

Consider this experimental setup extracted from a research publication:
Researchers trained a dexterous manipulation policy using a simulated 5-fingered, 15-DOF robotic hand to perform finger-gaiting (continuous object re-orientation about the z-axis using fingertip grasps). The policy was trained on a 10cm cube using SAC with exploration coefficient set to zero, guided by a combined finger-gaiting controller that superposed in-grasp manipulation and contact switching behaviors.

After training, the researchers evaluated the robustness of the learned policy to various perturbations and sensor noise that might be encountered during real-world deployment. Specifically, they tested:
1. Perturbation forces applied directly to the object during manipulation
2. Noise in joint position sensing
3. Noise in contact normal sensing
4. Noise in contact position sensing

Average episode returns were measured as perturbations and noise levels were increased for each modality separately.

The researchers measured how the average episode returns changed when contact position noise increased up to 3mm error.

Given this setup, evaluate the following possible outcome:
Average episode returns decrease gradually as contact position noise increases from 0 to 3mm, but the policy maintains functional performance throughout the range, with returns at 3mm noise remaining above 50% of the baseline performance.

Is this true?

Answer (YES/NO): YES